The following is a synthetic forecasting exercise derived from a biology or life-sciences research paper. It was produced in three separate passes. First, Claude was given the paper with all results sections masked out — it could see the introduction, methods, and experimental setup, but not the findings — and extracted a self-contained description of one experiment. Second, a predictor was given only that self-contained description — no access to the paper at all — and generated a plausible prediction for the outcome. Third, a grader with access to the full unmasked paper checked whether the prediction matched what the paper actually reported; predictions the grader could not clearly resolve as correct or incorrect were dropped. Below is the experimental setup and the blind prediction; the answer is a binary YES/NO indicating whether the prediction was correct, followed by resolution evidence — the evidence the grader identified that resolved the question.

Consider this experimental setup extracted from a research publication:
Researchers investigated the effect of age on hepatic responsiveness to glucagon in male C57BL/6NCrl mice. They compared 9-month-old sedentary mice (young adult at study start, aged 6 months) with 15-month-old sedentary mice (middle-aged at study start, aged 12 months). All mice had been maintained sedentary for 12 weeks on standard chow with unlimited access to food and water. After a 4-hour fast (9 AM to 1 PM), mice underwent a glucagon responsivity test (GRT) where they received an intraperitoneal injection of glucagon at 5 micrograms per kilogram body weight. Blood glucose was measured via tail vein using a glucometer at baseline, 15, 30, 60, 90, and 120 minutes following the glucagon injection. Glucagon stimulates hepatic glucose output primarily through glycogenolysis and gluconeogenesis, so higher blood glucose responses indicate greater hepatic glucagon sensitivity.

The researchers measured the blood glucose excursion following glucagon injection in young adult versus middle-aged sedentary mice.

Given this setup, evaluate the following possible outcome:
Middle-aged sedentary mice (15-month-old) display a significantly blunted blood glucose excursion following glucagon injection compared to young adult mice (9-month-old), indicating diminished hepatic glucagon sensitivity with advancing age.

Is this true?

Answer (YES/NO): YES